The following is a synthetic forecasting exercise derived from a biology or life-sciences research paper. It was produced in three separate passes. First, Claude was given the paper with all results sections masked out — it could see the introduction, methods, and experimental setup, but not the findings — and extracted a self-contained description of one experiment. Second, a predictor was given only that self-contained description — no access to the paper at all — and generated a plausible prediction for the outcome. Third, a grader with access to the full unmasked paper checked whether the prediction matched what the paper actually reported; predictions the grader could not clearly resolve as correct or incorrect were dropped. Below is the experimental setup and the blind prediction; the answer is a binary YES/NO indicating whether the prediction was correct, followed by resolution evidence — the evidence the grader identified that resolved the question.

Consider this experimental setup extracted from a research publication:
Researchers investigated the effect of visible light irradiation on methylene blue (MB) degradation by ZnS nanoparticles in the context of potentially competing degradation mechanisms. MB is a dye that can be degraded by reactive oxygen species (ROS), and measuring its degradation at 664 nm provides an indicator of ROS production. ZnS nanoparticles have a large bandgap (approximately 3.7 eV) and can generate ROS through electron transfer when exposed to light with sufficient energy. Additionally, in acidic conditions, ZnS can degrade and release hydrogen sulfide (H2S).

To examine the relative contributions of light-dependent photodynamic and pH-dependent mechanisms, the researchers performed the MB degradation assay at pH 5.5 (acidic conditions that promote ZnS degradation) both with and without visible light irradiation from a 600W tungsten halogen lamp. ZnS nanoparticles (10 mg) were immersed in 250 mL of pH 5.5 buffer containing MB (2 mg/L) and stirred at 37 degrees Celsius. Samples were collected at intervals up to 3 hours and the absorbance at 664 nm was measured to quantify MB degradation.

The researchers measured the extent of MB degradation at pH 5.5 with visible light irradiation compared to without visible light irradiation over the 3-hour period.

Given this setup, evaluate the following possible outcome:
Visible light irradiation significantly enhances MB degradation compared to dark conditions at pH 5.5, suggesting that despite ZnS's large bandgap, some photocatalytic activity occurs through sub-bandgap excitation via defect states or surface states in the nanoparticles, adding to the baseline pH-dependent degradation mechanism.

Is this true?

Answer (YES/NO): YES